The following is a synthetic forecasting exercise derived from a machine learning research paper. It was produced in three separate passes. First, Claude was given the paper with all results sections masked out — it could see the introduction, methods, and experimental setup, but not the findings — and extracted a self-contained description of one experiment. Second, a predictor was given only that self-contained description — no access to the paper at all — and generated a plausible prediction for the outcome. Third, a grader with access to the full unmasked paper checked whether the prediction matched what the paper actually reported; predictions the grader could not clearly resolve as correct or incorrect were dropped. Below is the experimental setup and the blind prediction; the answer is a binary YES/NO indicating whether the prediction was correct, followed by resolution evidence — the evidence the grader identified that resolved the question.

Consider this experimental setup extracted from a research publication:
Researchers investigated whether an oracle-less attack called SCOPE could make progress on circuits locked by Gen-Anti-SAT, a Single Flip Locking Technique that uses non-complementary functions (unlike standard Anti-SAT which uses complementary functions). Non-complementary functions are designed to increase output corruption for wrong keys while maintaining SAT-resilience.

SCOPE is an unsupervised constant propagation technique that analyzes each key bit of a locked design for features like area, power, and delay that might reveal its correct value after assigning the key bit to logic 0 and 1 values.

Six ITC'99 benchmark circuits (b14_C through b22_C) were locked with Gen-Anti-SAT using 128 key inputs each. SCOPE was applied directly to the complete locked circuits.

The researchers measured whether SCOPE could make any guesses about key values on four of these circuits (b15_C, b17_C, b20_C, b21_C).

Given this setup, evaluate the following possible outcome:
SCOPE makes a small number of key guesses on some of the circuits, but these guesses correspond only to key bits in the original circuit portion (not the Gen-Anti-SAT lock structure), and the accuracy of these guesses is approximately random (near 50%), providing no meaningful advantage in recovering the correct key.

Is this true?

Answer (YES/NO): NO